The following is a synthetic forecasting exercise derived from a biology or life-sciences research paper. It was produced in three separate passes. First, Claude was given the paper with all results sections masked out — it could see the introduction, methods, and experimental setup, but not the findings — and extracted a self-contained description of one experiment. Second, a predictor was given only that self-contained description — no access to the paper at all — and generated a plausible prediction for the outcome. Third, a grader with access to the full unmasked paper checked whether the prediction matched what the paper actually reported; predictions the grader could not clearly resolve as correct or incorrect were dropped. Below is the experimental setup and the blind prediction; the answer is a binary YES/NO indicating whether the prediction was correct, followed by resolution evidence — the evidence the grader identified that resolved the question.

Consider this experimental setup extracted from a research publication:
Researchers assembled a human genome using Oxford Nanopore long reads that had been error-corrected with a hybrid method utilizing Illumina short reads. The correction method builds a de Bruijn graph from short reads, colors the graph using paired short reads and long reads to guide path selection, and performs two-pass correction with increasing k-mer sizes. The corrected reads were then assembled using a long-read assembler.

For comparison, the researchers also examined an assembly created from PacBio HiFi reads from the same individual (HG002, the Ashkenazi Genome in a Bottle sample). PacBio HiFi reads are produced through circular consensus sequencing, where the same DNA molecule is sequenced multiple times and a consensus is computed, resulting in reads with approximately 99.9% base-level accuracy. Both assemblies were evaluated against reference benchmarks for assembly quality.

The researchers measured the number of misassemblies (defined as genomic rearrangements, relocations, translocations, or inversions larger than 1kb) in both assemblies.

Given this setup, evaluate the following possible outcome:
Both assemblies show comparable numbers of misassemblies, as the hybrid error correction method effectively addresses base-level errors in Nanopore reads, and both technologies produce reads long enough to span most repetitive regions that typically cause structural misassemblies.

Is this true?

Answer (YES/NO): NO